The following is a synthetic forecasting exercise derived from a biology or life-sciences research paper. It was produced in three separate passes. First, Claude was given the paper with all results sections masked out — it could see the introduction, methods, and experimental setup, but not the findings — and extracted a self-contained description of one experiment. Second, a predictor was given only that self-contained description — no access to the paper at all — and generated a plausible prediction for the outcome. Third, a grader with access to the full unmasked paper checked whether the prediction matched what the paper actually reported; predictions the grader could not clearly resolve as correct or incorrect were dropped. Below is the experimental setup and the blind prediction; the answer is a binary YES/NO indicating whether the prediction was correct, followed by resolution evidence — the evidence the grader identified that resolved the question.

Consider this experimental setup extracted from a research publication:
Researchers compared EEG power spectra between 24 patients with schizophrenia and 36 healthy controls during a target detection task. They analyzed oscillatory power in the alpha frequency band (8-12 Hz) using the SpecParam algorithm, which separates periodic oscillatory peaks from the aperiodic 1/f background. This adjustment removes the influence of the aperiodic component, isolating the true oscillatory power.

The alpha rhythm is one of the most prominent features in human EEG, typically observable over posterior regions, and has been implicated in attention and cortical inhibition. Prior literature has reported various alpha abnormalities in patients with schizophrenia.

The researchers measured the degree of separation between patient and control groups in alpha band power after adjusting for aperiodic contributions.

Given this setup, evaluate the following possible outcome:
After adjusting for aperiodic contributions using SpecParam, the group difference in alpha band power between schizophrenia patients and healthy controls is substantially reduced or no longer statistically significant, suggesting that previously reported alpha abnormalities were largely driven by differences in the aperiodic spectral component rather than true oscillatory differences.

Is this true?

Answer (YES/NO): YES